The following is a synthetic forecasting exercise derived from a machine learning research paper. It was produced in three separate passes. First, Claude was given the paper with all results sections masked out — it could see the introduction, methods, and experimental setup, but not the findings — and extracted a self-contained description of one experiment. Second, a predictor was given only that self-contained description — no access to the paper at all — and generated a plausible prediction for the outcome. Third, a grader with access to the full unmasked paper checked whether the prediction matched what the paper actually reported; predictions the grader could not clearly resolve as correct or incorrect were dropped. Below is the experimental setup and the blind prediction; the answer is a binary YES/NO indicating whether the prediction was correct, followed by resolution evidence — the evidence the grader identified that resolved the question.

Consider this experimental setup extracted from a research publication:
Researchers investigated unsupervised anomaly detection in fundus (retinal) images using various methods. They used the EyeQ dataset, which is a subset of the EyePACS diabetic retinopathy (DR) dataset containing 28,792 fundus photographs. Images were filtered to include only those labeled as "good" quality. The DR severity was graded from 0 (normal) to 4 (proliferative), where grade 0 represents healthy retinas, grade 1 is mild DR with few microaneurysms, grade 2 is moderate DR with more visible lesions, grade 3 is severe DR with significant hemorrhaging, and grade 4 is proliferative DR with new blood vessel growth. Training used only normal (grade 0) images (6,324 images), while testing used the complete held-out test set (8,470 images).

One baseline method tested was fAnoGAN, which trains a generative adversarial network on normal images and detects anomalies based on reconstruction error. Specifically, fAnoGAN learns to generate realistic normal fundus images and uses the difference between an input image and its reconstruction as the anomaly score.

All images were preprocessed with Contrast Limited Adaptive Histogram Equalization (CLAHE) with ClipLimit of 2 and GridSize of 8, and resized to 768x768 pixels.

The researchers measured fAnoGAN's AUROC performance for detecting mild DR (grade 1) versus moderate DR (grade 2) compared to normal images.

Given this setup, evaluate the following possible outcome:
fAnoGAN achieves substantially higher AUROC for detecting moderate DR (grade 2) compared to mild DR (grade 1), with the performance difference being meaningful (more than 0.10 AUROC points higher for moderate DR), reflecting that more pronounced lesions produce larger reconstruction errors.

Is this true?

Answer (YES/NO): NO